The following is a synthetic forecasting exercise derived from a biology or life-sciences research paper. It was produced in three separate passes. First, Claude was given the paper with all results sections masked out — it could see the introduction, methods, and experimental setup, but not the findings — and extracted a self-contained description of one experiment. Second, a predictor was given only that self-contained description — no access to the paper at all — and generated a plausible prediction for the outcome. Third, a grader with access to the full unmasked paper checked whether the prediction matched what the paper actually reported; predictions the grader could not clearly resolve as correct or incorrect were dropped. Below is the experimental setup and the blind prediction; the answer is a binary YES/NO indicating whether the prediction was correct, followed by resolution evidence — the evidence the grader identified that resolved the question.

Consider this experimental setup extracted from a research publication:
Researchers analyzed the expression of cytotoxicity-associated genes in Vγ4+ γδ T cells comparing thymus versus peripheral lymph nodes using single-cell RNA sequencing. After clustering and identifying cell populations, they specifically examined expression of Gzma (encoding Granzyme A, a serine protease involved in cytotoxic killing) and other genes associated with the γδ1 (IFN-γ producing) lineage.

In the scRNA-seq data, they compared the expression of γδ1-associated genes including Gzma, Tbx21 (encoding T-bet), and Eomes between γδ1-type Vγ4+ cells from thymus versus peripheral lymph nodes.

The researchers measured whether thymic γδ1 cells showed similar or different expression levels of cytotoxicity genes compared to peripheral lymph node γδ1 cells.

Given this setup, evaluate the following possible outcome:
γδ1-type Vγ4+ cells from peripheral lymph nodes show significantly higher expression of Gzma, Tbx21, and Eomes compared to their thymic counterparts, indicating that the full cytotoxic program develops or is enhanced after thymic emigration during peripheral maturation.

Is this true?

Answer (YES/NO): NO